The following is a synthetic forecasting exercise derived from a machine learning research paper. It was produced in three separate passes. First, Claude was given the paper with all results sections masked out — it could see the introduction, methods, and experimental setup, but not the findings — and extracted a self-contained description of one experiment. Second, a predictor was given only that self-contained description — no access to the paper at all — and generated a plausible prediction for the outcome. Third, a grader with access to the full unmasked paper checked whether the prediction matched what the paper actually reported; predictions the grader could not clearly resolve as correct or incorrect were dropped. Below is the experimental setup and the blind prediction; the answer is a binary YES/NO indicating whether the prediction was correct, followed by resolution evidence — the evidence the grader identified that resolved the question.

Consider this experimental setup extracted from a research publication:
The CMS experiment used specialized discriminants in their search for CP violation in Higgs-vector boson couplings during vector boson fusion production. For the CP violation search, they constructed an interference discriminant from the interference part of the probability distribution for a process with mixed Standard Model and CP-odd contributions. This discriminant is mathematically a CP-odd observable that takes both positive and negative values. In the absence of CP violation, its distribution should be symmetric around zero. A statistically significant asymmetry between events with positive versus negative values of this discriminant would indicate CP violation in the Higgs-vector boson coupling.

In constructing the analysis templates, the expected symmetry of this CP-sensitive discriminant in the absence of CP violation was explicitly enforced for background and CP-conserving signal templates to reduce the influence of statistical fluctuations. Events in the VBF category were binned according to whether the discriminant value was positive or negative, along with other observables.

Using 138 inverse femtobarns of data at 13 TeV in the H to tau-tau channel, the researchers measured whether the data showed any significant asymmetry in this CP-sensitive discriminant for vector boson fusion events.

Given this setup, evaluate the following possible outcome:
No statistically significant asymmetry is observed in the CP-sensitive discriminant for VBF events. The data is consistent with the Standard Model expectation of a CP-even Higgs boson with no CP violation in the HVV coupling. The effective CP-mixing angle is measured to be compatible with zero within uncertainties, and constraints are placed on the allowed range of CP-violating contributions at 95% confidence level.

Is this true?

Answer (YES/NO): YES